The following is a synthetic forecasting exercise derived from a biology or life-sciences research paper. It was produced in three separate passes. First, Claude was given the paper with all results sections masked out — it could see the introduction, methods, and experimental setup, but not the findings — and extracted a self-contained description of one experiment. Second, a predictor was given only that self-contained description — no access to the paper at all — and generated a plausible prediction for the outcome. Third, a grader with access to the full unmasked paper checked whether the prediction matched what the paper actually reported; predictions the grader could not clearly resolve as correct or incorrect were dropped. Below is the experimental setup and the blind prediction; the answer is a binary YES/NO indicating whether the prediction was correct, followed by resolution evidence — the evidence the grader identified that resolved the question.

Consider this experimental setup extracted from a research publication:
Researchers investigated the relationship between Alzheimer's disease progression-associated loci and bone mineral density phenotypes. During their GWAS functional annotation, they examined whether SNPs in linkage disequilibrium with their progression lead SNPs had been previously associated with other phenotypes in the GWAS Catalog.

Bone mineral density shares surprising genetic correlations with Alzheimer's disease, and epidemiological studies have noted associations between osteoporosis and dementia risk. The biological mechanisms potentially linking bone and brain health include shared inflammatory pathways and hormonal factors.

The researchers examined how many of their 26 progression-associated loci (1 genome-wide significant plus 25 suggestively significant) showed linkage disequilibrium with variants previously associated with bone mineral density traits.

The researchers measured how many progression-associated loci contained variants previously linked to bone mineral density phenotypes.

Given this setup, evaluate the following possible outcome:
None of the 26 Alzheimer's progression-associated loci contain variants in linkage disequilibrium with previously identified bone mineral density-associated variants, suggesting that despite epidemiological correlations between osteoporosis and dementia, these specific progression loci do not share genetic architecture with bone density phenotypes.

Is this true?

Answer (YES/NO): NO